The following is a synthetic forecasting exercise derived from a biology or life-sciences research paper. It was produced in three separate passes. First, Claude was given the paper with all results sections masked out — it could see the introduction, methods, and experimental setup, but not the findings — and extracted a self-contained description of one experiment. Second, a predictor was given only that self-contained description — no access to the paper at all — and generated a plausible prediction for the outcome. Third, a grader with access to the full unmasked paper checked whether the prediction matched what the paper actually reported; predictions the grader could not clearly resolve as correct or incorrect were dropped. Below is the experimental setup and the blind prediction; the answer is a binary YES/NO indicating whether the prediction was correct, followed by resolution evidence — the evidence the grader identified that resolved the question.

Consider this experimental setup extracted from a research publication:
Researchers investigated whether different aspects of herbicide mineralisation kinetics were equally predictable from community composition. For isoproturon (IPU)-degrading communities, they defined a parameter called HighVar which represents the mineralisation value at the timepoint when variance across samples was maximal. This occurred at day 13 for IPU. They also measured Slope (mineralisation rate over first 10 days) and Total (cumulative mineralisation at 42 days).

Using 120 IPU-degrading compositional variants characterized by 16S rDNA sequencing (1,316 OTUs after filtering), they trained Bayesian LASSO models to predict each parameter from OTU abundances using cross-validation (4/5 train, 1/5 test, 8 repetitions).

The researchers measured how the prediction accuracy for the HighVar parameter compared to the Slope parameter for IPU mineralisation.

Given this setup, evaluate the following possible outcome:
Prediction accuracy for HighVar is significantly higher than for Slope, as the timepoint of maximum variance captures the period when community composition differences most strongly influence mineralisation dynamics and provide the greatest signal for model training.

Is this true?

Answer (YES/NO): NO